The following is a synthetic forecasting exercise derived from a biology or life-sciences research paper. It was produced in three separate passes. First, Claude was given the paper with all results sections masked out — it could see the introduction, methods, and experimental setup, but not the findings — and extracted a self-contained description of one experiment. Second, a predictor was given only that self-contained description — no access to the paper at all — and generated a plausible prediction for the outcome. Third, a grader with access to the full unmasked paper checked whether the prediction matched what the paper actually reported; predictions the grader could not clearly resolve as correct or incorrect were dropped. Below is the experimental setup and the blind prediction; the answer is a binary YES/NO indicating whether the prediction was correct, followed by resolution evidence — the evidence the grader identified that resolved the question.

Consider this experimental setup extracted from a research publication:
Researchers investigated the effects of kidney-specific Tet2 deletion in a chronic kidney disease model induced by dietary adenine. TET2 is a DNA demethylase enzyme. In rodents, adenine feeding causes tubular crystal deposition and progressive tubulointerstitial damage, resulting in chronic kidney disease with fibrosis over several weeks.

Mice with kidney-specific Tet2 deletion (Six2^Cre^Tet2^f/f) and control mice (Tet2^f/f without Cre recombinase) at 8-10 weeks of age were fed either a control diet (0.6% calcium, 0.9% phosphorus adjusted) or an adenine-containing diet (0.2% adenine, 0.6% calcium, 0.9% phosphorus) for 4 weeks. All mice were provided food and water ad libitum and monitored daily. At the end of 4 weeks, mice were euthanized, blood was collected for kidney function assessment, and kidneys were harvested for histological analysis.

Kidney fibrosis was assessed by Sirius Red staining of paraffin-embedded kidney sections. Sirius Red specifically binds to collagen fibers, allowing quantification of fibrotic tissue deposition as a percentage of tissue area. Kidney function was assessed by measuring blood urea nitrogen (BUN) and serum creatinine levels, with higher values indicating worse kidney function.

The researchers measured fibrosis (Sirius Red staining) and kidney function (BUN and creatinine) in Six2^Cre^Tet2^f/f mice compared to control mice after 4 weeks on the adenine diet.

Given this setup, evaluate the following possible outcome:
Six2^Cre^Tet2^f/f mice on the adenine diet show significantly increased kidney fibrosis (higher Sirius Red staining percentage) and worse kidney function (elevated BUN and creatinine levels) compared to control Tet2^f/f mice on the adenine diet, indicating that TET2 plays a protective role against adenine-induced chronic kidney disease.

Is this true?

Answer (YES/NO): YES